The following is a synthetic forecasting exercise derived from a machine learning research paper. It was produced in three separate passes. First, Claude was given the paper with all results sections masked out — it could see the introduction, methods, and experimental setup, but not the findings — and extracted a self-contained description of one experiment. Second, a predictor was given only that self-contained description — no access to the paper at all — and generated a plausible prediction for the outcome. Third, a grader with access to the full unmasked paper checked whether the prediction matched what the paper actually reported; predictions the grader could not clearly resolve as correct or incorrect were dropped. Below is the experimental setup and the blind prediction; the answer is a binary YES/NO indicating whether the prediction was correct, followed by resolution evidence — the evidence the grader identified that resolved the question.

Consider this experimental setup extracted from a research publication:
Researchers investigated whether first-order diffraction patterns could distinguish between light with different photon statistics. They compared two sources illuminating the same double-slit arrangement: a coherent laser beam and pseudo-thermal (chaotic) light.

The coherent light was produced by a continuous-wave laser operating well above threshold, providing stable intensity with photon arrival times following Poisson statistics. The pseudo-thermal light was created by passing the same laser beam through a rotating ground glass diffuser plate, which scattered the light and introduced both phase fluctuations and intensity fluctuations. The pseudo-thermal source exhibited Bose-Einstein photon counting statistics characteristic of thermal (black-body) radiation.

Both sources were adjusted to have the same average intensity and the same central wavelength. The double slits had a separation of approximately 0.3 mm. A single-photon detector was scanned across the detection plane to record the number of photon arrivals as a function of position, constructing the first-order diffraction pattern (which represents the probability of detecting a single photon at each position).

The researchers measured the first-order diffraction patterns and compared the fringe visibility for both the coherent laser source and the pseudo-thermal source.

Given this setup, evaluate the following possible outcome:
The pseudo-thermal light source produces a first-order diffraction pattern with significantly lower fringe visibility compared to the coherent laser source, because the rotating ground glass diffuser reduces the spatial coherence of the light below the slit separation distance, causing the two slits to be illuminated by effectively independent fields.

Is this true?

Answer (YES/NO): YES